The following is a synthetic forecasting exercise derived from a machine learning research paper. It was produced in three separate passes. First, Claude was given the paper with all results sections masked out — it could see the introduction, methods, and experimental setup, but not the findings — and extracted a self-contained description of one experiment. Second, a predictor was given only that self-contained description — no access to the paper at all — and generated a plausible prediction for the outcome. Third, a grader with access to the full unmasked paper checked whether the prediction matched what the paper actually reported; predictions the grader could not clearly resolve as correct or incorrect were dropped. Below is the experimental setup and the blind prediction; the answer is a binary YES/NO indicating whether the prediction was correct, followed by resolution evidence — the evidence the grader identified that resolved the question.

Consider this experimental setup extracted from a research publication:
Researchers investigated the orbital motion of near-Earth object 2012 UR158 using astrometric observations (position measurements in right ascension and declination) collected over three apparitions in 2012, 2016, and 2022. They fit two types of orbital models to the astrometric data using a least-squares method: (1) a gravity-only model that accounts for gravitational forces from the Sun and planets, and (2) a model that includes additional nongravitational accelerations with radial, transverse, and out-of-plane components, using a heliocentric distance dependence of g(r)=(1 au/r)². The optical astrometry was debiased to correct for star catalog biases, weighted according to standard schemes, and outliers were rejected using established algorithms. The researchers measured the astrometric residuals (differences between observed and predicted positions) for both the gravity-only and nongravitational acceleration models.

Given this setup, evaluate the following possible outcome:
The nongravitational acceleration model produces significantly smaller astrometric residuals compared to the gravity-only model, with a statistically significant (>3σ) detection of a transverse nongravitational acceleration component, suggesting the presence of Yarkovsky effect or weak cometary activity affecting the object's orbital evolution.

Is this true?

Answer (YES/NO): NO